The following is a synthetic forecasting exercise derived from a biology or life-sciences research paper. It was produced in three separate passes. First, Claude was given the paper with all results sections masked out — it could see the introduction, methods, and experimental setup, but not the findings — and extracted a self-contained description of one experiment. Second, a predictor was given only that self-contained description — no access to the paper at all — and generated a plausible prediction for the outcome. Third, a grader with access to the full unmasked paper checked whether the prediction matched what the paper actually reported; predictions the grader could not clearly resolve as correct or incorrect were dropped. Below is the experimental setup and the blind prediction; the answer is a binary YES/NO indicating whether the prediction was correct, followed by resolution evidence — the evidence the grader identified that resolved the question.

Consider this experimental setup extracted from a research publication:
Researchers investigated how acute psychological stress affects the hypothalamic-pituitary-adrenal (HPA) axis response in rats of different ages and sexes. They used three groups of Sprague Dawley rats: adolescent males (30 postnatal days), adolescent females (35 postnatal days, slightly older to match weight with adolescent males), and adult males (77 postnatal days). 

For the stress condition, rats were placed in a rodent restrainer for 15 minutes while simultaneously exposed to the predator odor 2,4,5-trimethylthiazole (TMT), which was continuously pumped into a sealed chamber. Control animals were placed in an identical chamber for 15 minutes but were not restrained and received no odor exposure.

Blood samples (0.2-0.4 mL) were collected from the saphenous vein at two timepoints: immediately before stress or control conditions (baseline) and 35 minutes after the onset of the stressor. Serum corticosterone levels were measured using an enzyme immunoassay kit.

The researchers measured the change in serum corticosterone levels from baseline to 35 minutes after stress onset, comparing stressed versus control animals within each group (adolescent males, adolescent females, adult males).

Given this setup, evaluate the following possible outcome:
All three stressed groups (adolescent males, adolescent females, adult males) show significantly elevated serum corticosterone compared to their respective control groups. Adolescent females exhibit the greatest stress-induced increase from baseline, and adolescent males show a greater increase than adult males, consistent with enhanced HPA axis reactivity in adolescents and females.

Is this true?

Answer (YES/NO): NO